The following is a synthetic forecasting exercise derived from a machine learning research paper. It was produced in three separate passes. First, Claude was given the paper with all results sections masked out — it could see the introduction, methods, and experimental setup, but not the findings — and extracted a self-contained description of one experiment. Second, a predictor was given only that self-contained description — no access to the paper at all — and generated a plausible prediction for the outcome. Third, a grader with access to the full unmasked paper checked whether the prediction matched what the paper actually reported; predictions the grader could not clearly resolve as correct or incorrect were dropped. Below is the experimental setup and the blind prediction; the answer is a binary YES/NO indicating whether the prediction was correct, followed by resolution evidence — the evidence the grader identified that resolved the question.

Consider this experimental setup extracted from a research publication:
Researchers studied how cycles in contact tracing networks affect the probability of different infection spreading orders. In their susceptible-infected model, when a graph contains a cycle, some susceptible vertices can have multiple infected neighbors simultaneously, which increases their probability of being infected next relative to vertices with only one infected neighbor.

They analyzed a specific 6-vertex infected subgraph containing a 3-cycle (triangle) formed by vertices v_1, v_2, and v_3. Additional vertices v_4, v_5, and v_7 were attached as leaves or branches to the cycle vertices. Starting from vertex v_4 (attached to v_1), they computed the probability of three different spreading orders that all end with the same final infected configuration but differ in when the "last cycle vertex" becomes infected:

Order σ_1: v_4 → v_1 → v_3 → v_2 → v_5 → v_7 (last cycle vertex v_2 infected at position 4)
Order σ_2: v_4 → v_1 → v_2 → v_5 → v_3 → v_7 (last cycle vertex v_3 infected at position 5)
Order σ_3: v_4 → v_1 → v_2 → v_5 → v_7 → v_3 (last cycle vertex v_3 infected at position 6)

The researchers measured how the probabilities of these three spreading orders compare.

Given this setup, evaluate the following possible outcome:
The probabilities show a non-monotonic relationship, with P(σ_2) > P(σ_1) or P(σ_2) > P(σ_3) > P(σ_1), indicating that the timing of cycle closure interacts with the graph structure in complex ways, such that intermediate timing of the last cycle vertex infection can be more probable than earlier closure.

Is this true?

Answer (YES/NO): NO